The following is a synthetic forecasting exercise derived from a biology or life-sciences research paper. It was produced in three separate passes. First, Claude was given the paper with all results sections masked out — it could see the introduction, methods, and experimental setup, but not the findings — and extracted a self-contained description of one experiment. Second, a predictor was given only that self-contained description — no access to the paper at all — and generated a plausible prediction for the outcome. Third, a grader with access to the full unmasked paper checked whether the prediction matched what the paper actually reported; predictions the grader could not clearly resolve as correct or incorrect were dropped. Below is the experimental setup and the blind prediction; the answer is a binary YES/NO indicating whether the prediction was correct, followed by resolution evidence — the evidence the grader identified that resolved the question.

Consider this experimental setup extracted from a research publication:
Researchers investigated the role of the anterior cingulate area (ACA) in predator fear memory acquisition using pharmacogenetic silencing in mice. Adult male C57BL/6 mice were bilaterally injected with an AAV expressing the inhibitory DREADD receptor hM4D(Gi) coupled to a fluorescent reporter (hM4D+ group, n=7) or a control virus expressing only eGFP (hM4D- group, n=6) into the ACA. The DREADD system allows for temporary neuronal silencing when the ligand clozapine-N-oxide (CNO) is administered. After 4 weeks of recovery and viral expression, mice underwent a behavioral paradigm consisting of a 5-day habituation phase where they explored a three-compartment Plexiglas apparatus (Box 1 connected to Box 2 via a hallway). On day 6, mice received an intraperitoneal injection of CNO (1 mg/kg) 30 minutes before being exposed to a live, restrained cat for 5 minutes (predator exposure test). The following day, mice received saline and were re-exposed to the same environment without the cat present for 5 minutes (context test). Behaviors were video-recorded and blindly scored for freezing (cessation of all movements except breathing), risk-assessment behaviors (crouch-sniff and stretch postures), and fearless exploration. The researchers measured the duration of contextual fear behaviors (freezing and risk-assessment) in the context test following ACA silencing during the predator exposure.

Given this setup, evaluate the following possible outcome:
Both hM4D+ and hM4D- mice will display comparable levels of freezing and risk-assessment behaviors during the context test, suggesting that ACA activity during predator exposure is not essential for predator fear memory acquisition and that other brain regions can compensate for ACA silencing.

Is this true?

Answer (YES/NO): NO